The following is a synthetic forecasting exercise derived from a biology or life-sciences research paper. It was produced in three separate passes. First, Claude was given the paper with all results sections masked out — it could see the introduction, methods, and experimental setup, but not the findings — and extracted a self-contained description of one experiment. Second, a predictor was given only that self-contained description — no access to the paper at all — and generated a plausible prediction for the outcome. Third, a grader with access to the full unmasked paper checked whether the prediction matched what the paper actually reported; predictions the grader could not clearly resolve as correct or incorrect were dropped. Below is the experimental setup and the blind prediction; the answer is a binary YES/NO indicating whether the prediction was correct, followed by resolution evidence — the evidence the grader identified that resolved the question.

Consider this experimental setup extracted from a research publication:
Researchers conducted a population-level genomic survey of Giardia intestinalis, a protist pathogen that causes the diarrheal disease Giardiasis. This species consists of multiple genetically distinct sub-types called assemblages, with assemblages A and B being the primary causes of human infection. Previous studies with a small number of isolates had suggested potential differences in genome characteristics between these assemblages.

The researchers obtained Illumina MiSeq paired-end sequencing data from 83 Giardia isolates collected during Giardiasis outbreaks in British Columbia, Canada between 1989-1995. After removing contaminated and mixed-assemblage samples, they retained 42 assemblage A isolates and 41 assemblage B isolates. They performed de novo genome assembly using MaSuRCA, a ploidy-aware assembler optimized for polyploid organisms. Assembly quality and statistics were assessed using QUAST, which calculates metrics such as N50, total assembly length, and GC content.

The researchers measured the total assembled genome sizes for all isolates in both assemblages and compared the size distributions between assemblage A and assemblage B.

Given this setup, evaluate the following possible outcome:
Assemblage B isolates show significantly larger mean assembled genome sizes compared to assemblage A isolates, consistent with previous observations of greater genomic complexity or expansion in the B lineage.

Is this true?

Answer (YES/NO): YES